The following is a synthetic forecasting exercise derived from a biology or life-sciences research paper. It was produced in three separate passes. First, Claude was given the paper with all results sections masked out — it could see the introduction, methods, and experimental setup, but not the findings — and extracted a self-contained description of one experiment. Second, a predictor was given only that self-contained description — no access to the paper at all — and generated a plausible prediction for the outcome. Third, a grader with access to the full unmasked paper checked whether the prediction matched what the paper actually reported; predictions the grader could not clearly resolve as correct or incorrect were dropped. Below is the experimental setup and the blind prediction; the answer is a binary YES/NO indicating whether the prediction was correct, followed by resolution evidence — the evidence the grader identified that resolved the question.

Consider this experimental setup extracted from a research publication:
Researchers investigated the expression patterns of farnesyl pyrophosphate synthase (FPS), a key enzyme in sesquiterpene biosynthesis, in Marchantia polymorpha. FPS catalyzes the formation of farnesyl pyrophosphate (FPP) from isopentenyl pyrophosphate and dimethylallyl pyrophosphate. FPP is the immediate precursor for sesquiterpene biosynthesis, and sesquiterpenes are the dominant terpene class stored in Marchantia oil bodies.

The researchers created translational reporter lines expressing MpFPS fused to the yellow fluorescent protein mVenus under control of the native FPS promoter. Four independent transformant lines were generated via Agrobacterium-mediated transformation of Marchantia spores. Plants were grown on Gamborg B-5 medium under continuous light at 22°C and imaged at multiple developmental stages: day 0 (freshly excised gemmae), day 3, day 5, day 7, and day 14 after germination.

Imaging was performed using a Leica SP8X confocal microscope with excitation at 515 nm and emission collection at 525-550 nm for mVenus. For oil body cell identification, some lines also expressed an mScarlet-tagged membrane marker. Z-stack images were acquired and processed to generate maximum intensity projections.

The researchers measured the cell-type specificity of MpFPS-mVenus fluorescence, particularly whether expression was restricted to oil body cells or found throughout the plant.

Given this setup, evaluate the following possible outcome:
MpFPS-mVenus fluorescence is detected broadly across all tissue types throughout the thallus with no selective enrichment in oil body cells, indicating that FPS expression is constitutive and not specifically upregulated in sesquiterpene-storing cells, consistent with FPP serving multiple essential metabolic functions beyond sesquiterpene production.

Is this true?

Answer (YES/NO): NO